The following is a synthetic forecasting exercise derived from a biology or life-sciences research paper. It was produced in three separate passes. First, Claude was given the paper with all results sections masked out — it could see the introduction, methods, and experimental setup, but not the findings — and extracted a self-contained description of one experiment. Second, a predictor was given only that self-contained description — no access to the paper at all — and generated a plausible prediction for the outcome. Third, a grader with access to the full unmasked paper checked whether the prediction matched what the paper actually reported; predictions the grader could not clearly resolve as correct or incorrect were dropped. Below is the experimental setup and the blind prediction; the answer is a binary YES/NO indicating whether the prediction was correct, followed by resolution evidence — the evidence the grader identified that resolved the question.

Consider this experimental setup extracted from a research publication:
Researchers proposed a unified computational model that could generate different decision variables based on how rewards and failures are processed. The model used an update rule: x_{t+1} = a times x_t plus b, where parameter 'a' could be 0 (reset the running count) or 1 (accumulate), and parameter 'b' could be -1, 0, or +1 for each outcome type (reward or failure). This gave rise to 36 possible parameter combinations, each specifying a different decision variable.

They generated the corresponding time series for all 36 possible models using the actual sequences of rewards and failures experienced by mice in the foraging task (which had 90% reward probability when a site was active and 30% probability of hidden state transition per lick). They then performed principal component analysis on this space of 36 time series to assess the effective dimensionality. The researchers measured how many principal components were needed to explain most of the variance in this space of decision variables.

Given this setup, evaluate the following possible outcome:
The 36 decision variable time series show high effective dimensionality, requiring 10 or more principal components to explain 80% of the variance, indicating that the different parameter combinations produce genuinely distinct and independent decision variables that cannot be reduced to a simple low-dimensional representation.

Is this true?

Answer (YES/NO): NO